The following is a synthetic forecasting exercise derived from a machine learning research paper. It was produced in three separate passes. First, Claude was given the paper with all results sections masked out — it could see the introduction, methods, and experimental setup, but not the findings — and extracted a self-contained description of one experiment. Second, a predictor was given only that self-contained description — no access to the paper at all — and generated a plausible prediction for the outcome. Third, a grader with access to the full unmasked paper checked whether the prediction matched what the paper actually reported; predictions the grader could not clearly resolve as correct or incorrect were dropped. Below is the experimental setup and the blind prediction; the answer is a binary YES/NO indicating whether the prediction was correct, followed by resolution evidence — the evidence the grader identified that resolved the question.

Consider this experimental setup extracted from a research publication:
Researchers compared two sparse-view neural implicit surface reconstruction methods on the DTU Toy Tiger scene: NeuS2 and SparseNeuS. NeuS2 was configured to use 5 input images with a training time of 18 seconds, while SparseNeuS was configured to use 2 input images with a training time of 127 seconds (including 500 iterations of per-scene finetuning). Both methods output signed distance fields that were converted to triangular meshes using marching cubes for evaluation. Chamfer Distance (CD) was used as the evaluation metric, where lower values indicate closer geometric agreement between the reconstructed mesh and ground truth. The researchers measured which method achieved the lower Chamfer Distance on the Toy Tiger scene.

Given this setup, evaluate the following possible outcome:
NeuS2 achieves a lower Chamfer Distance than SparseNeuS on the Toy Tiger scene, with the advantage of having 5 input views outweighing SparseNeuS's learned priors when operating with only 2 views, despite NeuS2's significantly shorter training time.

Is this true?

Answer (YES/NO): YES